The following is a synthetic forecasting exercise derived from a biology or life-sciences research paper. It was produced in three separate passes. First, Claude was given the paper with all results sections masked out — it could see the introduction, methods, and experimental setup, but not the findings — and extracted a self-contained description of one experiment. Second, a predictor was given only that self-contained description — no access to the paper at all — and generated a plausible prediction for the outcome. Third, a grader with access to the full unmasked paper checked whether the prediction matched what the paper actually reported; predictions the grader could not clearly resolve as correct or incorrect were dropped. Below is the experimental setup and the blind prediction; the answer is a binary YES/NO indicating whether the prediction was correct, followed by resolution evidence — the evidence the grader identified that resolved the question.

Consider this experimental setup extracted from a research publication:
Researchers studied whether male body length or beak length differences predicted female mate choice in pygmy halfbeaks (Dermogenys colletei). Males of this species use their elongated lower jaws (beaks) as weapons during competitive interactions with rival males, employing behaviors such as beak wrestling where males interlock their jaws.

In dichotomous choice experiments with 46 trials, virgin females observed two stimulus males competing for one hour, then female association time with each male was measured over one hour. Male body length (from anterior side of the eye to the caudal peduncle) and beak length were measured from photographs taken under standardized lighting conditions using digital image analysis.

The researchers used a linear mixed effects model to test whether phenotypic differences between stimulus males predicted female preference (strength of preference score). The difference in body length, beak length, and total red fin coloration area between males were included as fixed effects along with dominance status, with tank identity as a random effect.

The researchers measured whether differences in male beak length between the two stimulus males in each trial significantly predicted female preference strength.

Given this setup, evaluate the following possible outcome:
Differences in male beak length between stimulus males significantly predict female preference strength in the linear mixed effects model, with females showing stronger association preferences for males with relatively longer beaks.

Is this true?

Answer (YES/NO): NO